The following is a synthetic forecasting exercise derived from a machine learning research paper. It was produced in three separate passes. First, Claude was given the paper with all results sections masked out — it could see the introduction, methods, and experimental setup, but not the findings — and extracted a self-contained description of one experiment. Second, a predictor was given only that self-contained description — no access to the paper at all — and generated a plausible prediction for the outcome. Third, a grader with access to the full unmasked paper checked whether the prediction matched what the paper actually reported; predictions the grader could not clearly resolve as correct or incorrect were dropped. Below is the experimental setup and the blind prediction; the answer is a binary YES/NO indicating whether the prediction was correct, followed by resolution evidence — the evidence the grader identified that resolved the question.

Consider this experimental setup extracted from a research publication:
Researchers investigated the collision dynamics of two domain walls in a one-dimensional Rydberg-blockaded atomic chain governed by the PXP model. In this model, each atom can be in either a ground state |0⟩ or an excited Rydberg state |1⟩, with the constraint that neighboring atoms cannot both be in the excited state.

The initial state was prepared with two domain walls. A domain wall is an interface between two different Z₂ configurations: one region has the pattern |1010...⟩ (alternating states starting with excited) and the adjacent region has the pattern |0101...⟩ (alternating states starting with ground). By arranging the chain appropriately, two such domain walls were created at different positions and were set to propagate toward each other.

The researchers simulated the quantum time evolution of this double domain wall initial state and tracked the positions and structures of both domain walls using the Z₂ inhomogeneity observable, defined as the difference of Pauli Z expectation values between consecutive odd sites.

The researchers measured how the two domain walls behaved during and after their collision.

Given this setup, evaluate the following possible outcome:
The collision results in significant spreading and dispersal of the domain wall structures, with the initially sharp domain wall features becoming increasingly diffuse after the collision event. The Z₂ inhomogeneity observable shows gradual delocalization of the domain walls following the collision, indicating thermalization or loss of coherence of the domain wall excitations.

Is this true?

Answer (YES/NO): NO